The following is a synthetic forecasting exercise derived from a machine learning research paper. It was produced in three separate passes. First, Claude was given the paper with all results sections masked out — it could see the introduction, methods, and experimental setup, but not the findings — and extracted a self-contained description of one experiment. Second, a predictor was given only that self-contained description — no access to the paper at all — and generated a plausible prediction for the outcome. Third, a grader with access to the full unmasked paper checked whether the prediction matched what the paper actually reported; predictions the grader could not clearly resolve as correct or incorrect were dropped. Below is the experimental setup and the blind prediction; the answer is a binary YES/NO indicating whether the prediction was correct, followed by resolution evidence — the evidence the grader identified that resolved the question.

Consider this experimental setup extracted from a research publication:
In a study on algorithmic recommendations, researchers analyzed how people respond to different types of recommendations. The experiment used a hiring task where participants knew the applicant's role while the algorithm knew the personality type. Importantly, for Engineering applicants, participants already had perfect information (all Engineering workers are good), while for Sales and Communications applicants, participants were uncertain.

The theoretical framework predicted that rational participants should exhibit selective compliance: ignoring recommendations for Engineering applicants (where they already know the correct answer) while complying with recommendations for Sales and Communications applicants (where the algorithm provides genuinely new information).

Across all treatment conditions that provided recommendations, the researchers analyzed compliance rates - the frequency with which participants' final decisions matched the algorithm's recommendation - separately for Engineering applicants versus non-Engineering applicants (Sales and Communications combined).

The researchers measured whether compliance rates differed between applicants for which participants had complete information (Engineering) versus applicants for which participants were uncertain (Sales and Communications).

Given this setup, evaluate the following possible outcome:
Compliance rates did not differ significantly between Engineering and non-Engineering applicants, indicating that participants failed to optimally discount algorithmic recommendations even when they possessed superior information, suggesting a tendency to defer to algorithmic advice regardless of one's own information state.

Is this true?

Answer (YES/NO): NO